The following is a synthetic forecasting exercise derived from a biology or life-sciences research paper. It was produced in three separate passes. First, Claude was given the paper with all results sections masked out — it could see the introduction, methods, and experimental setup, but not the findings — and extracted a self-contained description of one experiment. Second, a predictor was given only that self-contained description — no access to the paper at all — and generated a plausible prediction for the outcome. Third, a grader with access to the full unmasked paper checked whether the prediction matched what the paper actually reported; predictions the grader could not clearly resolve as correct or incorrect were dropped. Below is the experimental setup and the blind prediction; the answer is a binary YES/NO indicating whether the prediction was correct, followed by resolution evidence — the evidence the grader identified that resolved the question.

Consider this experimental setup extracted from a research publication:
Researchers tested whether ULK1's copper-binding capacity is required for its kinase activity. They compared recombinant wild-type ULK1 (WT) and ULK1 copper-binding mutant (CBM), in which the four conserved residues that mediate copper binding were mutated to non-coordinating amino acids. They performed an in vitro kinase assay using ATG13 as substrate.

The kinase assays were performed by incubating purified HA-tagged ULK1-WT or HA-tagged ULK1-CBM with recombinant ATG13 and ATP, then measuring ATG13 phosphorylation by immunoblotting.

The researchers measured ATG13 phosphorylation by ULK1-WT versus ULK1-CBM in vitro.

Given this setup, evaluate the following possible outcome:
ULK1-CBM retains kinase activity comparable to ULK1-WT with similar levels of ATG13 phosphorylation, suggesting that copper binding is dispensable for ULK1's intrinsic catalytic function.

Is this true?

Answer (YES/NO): NO